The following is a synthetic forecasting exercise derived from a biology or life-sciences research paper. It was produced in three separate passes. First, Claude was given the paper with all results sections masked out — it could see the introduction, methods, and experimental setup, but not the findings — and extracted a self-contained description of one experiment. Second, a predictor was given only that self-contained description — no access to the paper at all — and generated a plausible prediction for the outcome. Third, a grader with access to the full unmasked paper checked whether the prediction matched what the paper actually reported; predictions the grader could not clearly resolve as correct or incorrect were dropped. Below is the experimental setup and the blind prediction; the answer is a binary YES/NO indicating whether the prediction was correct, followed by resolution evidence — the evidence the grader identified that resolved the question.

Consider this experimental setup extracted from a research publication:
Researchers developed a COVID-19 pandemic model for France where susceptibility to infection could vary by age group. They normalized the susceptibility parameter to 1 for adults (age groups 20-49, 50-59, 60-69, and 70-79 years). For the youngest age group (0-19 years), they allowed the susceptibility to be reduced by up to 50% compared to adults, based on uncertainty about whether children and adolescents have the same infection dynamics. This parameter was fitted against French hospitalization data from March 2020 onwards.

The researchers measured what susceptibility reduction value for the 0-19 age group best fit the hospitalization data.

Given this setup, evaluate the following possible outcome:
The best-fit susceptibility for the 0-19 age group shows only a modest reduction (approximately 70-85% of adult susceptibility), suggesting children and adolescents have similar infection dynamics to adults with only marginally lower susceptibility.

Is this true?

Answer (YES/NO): NO